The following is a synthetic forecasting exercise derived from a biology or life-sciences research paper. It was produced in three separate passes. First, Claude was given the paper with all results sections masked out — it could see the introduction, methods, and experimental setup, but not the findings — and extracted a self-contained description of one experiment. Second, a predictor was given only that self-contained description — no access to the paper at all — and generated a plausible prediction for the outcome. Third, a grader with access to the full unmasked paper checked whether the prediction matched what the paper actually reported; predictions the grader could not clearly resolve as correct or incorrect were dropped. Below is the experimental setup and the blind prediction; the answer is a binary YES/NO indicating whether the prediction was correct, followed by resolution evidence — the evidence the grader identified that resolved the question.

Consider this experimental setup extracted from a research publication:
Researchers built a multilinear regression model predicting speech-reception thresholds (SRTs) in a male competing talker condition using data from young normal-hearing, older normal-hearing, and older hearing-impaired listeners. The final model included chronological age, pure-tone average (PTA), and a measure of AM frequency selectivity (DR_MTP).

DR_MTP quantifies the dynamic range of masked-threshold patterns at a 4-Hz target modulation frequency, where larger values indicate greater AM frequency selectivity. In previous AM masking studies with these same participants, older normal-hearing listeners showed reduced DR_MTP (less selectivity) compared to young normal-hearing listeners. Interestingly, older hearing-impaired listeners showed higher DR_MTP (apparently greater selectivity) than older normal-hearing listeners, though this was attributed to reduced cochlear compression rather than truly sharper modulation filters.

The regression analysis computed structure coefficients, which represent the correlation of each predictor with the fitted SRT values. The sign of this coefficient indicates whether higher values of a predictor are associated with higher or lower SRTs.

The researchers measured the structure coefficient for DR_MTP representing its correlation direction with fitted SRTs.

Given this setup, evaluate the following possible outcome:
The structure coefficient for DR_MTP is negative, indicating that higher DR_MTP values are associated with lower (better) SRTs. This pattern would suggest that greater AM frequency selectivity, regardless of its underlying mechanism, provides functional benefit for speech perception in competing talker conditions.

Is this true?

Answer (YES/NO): YES